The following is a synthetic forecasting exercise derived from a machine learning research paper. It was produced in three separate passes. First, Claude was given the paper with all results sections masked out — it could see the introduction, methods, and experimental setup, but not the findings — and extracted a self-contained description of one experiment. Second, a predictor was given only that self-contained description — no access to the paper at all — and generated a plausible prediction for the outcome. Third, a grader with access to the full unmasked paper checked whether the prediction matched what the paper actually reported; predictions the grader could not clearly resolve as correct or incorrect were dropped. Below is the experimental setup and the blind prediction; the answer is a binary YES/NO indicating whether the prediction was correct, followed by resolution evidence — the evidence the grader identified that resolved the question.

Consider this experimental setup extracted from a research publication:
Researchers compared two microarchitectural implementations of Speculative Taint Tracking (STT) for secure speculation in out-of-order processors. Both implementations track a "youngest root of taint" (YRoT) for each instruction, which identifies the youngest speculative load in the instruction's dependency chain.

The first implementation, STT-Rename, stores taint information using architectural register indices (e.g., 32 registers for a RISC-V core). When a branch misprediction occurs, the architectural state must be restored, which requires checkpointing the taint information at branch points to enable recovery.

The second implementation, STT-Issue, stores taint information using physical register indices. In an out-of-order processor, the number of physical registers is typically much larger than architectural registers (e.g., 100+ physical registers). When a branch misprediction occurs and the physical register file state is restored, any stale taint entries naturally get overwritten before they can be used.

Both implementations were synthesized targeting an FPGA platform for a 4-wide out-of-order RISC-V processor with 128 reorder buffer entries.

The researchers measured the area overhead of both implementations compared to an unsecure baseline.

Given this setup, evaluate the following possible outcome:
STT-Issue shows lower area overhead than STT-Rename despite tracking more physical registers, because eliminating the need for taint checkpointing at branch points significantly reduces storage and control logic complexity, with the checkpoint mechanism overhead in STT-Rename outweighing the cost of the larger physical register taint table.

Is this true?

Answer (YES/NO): YES